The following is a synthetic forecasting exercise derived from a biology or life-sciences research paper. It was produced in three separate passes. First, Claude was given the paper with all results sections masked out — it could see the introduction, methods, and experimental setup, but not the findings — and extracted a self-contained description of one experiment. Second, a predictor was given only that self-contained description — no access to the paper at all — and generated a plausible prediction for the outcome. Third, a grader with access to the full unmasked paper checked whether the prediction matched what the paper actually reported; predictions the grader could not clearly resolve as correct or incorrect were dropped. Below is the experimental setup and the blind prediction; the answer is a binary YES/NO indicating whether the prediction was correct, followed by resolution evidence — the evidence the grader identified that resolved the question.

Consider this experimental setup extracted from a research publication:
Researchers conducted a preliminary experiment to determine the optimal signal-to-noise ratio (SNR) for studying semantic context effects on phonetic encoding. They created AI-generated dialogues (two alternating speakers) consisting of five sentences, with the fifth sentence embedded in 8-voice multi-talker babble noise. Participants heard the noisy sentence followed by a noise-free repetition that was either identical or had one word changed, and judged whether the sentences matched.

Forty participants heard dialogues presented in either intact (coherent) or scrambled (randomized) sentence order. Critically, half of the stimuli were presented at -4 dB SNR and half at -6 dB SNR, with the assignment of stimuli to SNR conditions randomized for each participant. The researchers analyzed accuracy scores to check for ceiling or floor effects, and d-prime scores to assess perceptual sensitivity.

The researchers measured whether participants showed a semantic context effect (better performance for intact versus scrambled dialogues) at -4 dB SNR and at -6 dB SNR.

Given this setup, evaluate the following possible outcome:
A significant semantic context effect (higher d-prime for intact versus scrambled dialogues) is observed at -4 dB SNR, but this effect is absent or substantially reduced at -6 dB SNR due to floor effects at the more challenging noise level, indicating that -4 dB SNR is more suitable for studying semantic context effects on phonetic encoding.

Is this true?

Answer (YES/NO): YES